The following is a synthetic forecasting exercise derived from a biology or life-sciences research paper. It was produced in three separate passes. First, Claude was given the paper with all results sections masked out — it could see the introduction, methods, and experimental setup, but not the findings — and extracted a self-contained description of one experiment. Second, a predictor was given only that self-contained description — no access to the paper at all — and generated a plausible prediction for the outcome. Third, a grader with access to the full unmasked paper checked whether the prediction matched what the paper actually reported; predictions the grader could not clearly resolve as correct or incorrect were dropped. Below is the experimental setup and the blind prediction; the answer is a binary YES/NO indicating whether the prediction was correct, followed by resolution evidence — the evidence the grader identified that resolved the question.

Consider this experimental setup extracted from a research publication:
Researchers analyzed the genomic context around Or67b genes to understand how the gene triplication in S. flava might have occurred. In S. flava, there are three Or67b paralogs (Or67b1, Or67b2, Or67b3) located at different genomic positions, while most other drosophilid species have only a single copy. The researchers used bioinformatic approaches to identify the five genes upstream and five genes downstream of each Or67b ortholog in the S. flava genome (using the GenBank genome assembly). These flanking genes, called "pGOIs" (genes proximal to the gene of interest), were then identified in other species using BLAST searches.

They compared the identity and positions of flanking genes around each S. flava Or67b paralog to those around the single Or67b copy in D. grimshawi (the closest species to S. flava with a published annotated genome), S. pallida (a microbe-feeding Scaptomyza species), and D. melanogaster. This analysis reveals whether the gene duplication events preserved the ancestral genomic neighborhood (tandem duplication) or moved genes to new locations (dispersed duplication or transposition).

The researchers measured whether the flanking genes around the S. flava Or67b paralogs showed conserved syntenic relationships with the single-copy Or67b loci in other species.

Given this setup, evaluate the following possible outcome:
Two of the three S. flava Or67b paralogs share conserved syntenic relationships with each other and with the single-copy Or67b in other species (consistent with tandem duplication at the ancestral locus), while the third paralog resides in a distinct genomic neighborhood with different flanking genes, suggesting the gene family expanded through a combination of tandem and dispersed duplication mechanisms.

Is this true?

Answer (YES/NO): NO